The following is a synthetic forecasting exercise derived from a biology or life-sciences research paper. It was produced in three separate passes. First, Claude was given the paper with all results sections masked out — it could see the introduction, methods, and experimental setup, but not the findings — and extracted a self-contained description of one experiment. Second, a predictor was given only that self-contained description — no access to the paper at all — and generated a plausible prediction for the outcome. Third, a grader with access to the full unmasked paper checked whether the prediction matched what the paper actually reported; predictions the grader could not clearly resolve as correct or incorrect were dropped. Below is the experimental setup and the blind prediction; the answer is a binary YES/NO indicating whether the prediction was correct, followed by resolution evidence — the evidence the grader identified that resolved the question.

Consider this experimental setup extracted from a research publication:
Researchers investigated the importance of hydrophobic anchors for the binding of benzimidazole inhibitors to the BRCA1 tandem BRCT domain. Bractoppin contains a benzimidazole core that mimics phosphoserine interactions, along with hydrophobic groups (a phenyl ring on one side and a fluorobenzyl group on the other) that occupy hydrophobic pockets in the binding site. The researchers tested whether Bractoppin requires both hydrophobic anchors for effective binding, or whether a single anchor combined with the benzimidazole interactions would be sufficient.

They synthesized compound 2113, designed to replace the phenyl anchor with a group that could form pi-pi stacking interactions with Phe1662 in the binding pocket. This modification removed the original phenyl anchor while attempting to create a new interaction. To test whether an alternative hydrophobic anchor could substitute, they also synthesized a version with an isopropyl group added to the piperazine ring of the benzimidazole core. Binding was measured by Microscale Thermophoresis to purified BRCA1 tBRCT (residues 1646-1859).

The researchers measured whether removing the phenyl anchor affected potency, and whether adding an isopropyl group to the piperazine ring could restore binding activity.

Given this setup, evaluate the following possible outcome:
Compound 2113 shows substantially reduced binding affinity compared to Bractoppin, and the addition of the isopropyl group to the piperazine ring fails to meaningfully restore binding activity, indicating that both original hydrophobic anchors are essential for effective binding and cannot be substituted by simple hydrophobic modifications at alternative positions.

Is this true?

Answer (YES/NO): NO